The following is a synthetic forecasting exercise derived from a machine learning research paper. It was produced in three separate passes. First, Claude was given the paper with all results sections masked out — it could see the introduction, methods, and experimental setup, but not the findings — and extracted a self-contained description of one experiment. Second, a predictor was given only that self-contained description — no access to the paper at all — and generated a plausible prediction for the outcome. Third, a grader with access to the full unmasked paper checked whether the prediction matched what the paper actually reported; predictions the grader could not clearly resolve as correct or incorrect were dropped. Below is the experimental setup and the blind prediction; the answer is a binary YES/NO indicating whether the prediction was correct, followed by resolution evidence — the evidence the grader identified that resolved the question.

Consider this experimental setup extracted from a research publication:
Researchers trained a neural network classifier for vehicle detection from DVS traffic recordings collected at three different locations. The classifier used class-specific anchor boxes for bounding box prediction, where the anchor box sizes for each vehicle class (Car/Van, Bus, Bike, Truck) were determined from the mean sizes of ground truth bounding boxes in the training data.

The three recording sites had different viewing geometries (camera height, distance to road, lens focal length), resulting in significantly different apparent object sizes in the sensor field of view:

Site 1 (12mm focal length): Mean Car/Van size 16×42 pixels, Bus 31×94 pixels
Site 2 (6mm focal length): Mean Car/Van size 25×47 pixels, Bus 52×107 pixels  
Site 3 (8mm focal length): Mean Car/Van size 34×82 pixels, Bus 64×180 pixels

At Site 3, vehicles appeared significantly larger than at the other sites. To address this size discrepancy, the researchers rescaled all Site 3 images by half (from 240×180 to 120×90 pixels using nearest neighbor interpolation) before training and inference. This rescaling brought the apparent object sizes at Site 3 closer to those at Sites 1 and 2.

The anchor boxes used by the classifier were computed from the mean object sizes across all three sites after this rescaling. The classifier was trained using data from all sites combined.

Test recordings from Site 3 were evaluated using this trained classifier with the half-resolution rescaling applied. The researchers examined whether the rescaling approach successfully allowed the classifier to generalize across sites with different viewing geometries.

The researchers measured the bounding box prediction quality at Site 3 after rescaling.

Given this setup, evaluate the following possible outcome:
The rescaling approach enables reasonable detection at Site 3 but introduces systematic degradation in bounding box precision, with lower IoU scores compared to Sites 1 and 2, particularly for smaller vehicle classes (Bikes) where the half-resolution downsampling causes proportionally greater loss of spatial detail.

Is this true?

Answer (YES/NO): NO